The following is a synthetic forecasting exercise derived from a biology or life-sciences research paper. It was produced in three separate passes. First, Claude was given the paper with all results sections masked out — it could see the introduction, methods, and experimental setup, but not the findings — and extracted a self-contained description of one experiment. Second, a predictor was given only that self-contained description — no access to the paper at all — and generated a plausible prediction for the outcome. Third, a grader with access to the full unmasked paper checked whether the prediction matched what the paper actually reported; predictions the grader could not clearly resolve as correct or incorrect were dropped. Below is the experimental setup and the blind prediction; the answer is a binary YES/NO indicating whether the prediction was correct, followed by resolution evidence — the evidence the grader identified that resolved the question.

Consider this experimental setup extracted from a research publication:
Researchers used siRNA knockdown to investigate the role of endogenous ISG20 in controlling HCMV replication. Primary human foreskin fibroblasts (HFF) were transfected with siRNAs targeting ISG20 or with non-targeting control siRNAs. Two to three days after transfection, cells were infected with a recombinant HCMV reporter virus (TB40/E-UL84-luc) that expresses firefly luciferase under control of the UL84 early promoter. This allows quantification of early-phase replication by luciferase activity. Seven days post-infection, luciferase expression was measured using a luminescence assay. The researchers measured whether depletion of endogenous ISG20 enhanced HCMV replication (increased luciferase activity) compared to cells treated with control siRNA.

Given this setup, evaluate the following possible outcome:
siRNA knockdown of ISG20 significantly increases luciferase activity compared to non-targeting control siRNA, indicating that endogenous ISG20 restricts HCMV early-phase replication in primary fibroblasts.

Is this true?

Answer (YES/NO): YES